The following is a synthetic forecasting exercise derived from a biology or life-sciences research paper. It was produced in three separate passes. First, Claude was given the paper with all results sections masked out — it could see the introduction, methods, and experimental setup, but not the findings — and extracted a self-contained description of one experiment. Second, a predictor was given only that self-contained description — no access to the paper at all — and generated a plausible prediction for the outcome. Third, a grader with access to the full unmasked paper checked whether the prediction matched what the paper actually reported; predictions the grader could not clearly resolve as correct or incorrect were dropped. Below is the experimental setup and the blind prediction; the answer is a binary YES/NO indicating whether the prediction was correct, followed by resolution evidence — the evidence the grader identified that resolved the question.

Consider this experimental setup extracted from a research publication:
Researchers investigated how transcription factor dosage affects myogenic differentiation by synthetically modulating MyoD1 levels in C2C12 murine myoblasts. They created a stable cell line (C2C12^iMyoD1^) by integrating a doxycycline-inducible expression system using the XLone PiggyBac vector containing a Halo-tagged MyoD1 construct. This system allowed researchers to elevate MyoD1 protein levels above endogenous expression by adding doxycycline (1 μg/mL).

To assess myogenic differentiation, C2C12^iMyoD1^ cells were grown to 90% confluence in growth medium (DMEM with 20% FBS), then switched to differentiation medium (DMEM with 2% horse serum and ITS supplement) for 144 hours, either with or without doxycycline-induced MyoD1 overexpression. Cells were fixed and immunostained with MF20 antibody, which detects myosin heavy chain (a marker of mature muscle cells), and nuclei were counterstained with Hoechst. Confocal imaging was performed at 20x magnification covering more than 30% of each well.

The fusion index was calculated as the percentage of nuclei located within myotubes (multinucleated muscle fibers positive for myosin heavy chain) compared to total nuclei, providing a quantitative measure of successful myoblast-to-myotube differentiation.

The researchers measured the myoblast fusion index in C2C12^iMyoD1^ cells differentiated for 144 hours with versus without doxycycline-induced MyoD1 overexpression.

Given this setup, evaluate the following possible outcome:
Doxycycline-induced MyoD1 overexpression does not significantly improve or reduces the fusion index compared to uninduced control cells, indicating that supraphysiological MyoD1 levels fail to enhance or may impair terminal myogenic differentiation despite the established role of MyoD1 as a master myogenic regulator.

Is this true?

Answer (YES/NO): YES